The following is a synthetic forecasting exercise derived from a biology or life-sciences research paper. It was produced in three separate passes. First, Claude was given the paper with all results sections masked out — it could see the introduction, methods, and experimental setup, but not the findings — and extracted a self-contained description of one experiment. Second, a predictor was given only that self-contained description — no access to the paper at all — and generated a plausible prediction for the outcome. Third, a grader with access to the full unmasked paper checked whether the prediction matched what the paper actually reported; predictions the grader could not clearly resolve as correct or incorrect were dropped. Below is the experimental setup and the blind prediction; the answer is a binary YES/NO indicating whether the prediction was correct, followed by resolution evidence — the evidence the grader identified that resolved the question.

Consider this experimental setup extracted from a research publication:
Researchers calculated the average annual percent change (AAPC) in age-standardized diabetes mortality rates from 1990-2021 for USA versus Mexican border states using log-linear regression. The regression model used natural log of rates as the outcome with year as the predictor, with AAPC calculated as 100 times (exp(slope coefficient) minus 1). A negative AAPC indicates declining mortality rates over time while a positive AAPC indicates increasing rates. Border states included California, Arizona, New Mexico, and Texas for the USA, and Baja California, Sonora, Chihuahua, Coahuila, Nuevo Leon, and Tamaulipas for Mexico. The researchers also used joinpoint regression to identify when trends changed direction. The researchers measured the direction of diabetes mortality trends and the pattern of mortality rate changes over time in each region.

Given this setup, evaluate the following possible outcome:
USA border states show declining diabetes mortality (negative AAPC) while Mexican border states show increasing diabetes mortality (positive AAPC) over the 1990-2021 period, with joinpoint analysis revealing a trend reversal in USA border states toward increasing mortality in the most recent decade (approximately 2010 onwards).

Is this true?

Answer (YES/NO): NO